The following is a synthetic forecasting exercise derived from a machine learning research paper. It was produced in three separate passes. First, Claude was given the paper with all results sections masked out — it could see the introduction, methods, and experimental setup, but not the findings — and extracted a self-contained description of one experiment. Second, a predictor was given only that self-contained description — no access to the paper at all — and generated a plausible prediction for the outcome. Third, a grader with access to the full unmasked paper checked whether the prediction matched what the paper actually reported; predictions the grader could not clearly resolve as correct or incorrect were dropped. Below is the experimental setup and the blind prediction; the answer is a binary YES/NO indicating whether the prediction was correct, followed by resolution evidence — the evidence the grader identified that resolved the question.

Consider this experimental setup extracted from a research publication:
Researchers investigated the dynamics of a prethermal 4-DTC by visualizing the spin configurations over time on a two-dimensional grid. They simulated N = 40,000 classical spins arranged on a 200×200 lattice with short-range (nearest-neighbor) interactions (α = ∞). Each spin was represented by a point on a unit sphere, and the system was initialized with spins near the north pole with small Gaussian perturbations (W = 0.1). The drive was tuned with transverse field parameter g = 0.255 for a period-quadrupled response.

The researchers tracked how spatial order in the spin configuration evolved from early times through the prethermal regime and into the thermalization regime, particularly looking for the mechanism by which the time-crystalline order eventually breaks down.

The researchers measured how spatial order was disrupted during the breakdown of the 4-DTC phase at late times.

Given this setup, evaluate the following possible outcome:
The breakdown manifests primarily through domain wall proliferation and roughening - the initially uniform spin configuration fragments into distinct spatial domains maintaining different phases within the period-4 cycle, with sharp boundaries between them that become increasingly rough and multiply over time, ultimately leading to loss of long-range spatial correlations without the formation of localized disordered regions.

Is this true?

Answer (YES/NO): NO